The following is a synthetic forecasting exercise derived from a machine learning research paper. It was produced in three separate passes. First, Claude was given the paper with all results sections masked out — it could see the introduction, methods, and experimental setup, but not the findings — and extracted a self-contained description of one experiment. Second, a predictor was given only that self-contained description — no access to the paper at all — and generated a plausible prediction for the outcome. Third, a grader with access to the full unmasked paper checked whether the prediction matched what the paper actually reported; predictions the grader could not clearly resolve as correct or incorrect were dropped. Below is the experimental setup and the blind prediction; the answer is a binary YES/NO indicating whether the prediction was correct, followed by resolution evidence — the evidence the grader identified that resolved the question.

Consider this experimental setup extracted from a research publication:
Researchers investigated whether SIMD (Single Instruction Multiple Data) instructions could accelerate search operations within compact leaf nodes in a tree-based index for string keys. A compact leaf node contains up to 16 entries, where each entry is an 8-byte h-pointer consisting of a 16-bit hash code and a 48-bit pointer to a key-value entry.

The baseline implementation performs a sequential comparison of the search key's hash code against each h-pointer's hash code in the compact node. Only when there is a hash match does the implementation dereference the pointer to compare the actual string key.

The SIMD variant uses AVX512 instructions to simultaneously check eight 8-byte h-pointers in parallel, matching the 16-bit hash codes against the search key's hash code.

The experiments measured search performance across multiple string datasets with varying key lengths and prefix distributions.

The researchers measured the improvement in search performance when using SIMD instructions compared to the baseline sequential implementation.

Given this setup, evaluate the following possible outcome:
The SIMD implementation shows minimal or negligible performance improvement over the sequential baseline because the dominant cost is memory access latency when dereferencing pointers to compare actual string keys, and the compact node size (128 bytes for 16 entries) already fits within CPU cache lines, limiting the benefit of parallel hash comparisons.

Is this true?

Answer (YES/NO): YES